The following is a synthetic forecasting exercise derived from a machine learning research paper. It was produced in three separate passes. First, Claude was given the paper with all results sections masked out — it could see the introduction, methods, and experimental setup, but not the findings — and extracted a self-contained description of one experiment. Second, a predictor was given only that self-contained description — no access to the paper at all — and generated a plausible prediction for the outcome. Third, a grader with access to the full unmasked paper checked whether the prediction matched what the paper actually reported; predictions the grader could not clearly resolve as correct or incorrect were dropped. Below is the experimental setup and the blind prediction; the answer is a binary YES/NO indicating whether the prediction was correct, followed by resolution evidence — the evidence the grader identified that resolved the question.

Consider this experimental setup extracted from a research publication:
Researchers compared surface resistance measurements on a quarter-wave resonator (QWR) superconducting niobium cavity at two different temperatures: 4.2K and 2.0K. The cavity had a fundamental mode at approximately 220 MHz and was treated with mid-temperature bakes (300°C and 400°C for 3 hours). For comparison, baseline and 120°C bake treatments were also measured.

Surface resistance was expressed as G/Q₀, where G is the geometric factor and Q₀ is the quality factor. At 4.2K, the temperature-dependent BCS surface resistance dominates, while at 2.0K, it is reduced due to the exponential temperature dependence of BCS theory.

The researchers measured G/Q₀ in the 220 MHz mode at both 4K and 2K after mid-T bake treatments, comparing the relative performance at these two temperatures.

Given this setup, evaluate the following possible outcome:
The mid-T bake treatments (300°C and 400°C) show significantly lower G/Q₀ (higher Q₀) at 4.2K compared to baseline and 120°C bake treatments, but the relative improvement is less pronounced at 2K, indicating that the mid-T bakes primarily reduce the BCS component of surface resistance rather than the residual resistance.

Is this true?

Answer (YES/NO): NO